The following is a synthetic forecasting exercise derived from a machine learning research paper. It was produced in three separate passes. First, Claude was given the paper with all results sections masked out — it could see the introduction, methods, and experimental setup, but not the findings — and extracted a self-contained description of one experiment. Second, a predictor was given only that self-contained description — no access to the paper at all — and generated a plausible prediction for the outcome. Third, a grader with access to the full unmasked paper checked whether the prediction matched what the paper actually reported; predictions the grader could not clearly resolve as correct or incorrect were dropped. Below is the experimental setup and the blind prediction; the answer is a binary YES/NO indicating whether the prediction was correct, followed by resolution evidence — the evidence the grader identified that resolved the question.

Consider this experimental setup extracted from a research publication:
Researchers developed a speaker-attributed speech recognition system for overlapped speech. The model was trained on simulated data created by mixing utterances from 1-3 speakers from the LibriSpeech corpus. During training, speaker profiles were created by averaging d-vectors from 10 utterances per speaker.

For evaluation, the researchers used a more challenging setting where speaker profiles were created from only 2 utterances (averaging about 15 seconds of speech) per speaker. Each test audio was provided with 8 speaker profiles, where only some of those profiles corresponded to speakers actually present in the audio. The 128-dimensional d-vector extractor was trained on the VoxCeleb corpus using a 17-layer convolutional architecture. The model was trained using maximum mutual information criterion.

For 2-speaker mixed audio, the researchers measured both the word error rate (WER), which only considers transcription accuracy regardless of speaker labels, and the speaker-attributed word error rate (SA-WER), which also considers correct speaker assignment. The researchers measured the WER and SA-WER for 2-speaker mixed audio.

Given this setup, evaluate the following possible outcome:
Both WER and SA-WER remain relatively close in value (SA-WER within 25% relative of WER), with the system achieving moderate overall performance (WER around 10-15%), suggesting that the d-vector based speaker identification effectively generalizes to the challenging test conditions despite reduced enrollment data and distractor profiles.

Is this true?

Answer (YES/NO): NO